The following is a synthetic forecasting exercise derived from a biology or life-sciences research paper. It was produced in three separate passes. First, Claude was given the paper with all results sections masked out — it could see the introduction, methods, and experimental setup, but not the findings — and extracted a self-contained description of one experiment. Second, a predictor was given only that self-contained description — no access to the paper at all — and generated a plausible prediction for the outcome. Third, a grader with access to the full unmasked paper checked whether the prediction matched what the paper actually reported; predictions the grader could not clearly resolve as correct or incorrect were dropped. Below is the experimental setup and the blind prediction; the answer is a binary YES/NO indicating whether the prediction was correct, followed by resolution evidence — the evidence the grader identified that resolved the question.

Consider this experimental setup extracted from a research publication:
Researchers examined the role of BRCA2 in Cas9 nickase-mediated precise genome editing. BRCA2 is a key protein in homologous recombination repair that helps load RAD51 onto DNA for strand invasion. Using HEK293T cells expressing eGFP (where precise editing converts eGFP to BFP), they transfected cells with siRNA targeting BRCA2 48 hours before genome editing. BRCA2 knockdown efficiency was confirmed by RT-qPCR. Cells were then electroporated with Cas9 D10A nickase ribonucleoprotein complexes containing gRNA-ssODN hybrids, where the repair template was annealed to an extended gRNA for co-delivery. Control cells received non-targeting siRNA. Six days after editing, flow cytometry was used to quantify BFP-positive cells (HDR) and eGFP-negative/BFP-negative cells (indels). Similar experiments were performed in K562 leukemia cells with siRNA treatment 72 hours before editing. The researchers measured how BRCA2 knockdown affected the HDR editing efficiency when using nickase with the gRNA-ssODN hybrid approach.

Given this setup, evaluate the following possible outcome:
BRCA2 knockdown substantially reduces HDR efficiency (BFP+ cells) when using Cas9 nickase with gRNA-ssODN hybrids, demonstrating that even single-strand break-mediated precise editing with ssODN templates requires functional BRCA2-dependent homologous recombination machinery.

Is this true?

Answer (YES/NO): NO